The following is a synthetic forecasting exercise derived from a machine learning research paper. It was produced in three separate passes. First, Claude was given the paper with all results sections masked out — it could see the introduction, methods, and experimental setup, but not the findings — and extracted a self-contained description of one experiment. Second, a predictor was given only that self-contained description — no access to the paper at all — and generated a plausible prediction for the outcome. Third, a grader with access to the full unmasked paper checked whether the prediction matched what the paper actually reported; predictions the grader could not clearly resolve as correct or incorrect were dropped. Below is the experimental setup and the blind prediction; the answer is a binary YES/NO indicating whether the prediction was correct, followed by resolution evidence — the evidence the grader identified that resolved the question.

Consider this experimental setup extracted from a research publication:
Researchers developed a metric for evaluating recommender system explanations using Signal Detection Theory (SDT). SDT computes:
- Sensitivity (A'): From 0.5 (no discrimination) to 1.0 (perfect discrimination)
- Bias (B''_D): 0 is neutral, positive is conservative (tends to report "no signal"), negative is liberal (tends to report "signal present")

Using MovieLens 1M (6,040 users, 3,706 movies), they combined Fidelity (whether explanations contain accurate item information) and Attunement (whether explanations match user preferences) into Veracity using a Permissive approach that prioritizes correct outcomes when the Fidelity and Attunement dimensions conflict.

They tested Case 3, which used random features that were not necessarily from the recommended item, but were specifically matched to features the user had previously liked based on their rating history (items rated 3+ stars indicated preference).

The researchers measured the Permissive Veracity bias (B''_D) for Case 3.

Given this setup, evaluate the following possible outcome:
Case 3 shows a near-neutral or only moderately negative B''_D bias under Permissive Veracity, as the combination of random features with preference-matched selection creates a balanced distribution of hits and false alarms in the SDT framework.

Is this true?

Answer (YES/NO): NO